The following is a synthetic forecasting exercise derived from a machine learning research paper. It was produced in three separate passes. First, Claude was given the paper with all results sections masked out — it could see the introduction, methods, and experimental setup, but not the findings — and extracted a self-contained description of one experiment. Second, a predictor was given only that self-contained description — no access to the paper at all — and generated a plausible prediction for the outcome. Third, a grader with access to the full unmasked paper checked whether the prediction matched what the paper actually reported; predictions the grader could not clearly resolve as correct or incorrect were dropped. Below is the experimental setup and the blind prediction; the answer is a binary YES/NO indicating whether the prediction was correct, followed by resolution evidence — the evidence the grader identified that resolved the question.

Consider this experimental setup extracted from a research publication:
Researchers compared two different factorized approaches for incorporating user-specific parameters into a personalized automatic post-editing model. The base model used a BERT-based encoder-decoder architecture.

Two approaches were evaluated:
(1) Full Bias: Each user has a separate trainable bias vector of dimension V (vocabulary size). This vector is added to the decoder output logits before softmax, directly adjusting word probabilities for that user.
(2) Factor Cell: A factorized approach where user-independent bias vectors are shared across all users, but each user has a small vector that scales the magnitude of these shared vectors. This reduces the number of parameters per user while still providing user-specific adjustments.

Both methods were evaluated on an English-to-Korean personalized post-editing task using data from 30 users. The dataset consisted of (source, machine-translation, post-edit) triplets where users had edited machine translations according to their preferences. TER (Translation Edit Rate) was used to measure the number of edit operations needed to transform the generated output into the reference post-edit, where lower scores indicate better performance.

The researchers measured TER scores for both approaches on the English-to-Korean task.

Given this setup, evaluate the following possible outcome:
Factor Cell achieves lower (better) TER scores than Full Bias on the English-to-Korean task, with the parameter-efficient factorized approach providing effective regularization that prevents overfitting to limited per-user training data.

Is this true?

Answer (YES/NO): NO